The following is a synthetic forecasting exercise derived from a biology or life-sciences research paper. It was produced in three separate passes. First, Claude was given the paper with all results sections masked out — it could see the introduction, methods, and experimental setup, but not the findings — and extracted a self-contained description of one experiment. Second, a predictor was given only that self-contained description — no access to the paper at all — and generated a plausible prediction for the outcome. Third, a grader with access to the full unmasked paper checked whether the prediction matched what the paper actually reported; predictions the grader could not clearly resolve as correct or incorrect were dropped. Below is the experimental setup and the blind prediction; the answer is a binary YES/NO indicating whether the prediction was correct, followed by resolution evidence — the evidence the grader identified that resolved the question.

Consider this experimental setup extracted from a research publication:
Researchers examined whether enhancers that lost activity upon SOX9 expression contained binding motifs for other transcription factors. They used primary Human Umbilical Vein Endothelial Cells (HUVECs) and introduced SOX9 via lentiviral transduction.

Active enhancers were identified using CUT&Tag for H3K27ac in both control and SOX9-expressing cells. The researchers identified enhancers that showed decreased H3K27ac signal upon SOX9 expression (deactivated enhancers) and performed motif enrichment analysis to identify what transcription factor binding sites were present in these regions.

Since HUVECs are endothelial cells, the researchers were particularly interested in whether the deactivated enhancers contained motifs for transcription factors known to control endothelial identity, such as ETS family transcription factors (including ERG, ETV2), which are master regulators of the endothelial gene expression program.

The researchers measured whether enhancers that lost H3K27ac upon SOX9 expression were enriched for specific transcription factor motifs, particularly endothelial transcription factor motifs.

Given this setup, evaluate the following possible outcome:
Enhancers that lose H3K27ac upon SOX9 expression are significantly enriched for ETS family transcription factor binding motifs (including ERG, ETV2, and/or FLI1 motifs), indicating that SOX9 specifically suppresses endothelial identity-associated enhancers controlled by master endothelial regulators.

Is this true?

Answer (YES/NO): YES